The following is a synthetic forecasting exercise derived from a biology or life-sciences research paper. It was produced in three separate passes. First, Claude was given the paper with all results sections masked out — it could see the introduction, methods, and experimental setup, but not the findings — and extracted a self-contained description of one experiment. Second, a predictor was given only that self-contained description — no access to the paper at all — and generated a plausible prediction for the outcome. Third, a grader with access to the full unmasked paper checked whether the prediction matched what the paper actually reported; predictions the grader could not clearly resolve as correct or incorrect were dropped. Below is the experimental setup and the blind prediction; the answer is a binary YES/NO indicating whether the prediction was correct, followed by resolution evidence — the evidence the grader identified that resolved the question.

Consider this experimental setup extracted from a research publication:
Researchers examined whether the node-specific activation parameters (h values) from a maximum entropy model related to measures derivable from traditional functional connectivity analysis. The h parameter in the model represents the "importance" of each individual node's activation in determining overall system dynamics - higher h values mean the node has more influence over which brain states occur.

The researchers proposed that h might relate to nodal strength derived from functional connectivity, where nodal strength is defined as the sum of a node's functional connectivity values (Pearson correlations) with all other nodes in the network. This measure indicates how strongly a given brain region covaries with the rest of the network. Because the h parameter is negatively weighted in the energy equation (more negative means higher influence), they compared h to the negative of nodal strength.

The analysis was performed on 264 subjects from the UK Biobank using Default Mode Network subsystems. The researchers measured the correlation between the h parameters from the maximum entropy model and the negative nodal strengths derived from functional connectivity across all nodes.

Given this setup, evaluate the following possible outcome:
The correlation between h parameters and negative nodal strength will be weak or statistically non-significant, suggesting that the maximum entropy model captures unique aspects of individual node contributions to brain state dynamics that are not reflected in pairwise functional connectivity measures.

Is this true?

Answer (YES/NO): NO